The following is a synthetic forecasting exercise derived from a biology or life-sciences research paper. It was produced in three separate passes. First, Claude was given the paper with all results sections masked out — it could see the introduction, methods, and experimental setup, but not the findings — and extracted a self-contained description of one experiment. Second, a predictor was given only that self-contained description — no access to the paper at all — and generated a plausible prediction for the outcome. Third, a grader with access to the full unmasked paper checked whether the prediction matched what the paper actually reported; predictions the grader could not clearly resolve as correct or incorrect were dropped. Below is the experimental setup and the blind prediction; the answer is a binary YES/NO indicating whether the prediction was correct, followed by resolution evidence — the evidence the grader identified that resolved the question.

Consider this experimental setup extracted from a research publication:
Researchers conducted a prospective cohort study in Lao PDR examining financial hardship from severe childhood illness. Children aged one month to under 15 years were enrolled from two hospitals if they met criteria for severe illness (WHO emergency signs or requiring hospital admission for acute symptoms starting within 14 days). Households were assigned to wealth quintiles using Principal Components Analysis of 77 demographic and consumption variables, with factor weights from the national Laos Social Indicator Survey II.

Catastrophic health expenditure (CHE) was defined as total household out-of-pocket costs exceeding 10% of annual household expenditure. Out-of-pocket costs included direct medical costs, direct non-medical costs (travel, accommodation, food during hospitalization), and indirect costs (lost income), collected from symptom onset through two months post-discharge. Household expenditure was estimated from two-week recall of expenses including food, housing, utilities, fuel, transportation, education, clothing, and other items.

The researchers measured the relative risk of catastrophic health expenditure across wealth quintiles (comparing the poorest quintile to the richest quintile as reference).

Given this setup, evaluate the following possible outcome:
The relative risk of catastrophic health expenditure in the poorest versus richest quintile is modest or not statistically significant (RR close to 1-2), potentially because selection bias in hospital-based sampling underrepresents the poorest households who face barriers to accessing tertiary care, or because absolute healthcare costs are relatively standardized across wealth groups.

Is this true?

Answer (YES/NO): NO